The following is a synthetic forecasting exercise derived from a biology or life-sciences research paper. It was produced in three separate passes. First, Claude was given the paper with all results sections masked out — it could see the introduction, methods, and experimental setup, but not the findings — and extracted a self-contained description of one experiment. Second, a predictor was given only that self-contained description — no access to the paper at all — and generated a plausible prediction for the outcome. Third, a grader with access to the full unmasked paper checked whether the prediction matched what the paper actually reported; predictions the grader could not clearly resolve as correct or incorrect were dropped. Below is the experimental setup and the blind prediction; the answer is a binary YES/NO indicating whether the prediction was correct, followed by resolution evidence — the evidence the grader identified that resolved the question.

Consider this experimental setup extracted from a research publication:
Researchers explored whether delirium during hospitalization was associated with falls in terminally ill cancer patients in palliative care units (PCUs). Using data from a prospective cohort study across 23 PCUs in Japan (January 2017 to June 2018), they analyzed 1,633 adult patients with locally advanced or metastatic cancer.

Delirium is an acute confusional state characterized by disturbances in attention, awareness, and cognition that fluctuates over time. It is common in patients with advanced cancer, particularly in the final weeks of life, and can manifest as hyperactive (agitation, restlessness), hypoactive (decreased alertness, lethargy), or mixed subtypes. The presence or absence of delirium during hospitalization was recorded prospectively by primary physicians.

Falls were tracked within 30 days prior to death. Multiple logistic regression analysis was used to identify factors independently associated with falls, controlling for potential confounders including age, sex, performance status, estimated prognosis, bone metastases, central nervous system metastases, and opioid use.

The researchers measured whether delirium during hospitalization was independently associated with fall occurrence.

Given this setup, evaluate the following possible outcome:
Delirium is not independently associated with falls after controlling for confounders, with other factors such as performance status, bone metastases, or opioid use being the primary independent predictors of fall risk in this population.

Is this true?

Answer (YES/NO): NO